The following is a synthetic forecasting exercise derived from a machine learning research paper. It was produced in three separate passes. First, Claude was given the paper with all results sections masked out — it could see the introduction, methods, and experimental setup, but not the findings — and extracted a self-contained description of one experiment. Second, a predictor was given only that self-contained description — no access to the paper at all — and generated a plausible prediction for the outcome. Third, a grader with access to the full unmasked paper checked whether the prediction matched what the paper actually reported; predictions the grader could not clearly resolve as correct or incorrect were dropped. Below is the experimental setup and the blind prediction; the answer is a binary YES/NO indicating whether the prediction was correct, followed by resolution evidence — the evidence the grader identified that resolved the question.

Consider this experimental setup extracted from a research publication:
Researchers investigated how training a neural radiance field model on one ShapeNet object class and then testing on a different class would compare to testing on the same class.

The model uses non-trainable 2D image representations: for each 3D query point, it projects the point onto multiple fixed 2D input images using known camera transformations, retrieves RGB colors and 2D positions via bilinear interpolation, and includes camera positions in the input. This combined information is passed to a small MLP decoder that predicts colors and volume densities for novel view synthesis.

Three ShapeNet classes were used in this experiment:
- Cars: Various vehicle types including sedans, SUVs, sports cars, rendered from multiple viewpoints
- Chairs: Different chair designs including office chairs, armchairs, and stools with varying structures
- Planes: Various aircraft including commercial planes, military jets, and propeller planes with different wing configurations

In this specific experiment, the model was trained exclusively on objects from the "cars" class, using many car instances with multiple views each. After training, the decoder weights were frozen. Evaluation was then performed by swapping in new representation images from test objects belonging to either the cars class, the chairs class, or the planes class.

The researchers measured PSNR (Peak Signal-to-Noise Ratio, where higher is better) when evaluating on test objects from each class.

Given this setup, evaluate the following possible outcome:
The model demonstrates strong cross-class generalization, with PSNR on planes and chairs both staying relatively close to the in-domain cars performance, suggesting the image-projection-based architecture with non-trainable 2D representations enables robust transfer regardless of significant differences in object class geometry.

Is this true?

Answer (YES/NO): NO